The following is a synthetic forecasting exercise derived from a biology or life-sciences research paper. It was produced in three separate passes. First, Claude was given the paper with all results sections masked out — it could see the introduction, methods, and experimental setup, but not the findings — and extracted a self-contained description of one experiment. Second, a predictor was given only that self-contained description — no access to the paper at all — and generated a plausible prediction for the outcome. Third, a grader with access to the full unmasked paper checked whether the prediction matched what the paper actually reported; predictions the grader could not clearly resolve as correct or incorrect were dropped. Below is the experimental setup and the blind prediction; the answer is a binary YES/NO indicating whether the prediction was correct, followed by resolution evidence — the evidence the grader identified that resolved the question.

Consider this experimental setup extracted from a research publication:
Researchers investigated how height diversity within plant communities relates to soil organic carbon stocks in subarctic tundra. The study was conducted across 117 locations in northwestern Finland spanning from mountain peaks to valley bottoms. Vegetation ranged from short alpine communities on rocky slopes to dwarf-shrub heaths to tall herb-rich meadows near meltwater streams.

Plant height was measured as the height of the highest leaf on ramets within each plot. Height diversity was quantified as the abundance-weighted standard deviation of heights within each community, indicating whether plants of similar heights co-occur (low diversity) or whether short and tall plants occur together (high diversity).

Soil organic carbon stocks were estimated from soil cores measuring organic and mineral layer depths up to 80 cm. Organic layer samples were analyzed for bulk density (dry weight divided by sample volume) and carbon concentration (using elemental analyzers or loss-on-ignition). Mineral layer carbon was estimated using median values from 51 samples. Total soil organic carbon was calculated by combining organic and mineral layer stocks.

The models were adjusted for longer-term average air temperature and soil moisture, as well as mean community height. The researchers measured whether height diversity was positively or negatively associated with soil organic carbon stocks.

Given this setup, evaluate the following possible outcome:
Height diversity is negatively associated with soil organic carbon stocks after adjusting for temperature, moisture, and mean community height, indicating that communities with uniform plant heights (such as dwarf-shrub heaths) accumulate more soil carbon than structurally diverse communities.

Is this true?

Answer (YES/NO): NO